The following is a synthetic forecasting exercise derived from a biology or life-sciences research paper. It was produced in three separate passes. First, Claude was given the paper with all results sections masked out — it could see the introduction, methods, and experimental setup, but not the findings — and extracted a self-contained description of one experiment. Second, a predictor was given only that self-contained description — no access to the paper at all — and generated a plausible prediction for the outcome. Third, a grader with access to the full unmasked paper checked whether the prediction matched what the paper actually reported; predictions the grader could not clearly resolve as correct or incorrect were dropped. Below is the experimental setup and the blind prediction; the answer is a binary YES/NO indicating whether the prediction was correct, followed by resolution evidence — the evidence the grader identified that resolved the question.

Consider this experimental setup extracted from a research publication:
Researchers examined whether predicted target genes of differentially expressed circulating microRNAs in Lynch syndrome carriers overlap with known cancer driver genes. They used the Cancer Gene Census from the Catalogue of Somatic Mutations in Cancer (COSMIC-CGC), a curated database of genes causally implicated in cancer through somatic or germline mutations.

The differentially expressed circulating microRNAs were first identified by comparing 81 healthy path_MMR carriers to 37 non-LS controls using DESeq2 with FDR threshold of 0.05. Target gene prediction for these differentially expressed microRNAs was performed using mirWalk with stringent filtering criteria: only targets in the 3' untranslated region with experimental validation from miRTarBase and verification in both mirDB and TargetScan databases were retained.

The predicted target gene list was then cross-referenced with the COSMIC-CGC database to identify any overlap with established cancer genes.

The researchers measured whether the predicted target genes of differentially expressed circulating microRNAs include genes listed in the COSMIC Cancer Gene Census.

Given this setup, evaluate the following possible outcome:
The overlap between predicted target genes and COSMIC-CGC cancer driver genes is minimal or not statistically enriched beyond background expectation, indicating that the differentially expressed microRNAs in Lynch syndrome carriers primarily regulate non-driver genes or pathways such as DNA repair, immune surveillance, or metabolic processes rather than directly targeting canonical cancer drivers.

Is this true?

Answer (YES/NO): NO